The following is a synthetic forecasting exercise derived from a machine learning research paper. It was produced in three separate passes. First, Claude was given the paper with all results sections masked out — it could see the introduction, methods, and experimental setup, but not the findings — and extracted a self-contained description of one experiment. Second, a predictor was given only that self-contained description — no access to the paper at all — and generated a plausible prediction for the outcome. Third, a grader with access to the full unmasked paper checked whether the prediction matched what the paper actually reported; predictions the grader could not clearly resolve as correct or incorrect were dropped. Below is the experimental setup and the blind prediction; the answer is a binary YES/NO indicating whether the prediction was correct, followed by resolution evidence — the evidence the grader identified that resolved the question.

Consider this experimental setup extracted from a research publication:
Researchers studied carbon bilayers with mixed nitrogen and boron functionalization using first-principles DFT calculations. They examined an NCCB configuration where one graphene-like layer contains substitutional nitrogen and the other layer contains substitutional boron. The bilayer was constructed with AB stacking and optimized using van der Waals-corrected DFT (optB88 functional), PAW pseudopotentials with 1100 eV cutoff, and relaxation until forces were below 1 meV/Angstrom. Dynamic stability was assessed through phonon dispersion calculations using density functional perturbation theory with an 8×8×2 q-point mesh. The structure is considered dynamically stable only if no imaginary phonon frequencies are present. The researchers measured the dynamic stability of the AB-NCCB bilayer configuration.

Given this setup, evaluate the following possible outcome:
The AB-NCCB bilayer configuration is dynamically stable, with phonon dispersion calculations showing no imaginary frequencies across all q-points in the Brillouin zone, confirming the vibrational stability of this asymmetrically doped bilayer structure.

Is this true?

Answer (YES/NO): YES